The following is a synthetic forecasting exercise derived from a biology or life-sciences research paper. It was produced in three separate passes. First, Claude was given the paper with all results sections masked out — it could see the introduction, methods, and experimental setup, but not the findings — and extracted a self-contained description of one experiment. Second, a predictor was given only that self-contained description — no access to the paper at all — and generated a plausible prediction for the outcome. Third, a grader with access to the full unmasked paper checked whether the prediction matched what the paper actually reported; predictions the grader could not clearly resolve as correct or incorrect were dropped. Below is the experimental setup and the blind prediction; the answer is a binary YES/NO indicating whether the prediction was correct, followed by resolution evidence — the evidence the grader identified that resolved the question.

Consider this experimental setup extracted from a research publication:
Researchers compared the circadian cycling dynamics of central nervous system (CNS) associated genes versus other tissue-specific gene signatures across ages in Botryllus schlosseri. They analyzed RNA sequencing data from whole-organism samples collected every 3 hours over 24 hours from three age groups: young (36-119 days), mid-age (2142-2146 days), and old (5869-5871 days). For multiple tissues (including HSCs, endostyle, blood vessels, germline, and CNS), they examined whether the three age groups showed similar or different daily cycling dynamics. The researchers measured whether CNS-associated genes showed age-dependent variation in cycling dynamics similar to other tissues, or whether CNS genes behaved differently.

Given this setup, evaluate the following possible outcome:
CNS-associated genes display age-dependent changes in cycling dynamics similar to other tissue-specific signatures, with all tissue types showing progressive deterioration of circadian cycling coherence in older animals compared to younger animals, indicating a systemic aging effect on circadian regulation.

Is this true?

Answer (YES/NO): NO